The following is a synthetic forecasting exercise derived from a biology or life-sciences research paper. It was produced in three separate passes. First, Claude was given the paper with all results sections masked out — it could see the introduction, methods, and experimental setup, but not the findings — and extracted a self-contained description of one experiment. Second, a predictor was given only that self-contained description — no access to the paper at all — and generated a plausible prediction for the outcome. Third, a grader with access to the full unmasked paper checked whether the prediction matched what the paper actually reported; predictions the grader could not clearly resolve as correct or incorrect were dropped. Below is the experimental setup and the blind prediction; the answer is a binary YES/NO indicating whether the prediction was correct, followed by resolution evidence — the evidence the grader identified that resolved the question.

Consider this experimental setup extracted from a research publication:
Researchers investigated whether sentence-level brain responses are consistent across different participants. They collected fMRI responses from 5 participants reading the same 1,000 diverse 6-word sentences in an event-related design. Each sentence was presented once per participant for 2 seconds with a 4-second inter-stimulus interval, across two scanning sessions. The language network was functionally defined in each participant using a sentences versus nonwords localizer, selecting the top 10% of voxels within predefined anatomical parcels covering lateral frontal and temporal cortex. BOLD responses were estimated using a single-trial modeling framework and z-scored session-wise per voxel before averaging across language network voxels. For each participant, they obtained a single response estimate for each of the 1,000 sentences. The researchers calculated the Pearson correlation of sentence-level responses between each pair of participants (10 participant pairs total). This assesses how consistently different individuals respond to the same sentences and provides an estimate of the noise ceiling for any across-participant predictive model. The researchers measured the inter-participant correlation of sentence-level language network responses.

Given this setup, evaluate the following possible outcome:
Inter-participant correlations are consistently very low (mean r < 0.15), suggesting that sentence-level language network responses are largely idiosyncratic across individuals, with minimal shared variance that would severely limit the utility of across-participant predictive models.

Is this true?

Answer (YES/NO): NO